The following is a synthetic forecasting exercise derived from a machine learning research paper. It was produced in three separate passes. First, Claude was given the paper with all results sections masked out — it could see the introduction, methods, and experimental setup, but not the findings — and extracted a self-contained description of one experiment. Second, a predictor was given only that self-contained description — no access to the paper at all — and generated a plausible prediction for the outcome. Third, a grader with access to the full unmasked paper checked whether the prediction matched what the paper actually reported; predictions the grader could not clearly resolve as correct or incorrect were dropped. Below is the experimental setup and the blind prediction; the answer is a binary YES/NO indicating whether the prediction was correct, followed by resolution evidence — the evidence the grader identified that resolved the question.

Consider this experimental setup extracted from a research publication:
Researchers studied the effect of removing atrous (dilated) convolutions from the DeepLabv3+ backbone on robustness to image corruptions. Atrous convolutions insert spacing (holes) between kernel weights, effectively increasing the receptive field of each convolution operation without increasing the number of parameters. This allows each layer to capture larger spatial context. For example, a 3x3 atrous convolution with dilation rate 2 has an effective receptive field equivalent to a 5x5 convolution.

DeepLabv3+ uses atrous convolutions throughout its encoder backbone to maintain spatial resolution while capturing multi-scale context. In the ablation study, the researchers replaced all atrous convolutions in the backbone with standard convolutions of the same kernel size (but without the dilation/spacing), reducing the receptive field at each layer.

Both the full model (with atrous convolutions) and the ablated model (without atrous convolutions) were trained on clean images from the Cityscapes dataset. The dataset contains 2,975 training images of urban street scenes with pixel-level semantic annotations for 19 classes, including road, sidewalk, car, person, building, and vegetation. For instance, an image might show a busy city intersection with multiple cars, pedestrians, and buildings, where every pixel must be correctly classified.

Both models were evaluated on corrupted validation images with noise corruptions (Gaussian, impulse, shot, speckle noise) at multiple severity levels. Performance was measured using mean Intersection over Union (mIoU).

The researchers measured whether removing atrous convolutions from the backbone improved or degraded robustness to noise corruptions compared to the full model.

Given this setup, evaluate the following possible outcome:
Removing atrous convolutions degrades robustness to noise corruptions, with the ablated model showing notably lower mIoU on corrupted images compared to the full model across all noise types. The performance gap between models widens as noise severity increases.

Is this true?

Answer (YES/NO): NO